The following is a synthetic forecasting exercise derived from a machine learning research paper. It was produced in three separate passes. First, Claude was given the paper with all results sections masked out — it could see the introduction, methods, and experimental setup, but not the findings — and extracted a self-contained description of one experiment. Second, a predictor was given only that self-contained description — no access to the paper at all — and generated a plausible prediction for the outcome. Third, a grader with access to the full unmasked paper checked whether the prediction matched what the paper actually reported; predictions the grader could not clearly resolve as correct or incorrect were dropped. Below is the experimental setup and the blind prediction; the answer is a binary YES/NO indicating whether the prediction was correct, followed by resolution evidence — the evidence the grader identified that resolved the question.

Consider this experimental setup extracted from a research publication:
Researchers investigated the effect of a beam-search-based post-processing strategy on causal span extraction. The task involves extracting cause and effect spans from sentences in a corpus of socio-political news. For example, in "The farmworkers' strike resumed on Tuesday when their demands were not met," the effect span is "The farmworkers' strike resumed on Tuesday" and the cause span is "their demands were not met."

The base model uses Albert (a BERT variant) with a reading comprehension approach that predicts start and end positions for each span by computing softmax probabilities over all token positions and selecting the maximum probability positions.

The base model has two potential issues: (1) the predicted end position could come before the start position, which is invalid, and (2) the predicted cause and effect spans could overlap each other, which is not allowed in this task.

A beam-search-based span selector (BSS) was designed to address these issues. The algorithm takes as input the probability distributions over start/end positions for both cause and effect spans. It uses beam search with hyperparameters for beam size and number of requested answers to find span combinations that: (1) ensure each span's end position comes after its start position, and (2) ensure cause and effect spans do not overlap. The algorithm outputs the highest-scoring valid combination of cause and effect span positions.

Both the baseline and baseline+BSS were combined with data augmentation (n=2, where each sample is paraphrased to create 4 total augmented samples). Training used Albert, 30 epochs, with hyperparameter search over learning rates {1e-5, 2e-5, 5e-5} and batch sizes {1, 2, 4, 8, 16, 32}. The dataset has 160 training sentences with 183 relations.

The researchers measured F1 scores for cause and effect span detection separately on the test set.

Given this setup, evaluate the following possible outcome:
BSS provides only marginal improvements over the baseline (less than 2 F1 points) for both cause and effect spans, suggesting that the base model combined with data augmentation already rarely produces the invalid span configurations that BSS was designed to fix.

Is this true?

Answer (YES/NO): NO